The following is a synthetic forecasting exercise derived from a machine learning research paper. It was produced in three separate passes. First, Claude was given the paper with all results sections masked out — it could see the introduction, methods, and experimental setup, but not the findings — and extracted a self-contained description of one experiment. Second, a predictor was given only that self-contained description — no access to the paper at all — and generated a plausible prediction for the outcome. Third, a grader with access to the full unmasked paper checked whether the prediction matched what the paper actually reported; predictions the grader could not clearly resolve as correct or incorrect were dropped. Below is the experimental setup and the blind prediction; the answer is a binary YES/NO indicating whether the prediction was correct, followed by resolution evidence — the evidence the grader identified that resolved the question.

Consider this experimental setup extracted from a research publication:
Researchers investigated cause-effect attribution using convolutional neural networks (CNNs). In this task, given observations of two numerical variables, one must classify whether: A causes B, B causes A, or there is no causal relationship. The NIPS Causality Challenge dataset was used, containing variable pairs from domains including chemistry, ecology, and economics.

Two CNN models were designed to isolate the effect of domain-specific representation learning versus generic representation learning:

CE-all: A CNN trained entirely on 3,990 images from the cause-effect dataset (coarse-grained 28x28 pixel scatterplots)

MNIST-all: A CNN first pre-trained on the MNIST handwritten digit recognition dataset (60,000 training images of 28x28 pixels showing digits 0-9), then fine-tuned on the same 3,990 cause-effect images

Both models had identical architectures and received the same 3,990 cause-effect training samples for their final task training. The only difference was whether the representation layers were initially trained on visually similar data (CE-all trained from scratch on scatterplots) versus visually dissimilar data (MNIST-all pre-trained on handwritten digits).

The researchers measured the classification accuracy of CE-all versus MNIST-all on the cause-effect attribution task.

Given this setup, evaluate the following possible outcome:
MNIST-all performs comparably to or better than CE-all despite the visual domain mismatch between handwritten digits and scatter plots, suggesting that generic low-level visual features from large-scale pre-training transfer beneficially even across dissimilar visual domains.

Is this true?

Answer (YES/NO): NO